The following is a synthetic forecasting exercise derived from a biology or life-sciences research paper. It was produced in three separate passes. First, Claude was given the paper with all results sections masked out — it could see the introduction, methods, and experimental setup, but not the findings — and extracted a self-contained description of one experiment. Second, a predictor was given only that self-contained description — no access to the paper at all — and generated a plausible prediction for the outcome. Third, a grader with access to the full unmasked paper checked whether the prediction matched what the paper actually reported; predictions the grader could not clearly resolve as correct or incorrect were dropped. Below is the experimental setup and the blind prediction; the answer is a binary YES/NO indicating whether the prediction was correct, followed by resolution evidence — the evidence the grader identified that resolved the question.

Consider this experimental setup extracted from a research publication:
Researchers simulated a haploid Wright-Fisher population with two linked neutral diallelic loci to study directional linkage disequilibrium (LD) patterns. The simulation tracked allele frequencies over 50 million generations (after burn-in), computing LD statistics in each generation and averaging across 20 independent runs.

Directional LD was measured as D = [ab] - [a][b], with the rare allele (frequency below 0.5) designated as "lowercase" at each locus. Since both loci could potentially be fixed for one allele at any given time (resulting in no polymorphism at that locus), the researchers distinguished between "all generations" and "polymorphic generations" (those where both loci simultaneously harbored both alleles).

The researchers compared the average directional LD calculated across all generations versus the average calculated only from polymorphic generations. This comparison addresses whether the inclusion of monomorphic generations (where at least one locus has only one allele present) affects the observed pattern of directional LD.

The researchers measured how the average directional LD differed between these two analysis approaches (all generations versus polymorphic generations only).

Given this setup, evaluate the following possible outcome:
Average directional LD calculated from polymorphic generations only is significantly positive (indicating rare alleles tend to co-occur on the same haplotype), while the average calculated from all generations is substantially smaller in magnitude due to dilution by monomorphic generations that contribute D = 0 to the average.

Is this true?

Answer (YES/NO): YES